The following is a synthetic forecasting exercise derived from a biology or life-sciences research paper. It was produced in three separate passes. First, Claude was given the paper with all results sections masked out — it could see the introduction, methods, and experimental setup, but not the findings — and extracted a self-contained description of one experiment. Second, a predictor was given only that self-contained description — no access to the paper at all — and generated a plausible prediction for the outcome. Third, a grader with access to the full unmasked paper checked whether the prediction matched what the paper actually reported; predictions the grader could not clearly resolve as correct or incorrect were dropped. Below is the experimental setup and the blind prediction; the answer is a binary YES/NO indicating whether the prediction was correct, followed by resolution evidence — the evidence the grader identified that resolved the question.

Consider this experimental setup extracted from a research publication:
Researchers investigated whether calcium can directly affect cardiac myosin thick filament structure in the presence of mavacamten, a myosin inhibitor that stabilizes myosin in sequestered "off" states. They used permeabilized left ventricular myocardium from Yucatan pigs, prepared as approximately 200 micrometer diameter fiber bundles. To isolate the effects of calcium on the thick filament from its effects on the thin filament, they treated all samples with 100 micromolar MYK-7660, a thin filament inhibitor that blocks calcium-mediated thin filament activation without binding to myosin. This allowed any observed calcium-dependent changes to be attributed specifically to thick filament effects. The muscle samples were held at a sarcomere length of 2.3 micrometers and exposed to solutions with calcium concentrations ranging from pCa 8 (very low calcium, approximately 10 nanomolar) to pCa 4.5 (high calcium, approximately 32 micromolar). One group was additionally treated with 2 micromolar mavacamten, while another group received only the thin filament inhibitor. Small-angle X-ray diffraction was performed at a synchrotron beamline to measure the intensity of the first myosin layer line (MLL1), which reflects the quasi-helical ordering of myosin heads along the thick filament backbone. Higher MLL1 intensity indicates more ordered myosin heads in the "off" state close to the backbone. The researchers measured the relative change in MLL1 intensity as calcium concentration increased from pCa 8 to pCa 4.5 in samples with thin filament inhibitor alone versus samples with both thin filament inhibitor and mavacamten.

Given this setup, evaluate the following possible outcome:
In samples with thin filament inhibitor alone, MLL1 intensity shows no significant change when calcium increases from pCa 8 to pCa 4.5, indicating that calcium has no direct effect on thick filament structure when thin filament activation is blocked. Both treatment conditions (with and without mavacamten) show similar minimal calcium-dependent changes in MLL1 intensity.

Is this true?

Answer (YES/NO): NO